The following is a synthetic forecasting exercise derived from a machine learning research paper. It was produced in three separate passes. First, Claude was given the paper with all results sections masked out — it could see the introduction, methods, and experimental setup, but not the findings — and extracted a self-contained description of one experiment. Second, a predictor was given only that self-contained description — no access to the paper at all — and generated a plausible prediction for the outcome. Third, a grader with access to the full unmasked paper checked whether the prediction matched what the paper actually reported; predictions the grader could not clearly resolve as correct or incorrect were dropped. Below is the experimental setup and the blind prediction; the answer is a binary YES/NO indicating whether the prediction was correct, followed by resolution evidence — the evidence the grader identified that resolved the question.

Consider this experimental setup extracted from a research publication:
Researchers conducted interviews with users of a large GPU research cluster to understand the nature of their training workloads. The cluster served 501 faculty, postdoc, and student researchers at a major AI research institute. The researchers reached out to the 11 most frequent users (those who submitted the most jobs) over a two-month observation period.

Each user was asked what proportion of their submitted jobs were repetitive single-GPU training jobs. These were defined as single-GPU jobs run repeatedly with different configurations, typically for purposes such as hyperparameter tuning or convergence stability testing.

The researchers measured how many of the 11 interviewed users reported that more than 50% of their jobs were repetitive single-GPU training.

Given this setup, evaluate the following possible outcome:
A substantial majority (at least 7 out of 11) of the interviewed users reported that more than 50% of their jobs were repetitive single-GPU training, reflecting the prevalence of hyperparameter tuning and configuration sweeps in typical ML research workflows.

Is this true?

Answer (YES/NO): YES